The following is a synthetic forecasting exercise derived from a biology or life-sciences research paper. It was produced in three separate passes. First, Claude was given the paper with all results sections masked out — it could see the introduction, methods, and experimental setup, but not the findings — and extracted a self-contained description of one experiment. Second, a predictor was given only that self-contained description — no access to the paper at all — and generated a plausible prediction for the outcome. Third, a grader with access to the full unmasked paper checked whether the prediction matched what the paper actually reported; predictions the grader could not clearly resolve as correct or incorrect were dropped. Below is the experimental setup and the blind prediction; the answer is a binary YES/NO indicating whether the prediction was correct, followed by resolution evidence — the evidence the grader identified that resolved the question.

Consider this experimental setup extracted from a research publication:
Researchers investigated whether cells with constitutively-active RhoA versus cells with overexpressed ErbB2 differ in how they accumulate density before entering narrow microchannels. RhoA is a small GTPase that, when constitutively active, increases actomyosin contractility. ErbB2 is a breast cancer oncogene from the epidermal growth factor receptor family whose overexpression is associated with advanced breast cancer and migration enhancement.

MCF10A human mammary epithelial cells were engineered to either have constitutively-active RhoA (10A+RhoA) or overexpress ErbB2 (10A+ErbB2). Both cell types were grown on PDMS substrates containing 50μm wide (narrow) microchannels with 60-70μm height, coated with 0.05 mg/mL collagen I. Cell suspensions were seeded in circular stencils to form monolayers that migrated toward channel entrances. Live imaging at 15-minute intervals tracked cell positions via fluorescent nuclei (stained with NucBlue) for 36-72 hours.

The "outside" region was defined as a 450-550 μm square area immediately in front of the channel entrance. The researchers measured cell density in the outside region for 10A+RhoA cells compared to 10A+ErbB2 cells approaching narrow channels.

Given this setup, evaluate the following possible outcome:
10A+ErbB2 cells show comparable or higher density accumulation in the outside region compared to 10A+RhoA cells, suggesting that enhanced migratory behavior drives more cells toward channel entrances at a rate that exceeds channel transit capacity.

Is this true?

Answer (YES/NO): NO